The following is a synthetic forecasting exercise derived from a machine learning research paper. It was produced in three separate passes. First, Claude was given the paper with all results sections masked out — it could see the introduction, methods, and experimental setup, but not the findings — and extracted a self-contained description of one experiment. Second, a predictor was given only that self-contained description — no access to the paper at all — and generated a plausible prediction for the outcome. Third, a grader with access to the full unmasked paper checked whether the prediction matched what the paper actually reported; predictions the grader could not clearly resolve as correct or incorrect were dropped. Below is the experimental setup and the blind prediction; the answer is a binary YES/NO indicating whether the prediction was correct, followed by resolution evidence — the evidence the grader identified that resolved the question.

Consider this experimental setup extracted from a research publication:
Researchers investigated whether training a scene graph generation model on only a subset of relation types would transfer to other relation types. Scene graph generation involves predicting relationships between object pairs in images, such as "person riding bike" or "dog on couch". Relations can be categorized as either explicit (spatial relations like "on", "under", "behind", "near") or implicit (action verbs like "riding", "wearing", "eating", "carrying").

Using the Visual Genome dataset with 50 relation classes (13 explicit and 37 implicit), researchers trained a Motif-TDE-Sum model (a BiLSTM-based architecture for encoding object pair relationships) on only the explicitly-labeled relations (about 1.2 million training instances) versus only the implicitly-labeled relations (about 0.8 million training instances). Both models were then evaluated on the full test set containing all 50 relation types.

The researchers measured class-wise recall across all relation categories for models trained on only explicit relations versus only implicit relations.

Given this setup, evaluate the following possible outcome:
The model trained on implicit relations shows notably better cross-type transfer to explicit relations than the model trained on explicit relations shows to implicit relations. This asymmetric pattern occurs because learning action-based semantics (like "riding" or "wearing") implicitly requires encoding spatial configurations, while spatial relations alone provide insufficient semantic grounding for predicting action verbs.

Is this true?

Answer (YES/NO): YES